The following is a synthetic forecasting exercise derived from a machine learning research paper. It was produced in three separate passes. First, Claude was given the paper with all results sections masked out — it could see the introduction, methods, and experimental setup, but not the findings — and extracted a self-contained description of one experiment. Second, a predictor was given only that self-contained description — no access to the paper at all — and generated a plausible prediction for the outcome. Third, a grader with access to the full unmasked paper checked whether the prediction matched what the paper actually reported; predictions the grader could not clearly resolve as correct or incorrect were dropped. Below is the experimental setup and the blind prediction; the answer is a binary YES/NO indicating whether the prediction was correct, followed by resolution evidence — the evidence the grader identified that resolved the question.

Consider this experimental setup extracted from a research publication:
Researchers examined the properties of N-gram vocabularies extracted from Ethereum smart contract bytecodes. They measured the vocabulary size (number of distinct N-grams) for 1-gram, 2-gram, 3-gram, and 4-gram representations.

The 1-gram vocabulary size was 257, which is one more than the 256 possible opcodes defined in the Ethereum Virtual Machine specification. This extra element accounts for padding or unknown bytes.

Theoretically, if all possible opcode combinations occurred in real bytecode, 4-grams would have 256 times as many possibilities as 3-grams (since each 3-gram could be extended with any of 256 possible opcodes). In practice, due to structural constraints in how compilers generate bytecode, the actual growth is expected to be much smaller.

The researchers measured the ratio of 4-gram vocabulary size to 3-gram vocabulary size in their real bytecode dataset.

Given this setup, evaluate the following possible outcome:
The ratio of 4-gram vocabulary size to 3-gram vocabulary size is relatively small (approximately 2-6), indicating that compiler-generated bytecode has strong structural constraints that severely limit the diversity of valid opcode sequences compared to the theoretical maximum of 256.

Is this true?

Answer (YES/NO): YES